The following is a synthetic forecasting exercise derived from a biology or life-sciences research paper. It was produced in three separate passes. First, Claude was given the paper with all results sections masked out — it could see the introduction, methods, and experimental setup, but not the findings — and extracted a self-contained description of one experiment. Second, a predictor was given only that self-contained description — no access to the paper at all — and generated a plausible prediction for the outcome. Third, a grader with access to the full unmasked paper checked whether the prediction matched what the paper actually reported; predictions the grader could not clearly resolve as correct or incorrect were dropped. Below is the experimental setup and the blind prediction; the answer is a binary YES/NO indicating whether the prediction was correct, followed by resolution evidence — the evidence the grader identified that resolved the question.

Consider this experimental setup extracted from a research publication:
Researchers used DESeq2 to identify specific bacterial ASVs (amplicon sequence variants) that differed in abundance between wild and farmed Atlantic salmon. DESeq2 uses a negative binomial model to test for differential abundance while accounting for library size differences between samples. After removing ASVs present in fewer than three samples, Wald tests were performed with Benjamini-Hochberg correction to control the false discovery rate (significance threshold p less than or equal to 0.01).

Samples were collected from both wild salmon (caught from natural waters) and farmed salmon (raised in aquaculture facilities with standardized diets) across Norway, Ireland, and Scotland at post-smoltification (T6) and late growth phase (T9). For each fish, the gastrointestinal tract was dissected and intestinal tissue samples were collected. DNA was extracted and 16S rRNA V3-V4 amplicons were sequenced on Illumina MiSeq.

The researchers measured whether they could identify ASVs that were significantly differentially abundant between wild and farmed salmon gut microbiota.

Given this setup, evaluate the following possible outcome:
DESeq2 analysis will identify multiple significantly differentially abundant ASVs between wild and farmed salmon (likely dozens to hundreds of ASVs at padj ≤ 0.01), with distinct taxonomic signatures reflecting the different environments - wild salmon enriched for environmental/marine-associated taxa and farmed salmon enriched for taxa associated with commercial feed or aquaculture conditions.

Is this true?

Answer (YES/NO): YES